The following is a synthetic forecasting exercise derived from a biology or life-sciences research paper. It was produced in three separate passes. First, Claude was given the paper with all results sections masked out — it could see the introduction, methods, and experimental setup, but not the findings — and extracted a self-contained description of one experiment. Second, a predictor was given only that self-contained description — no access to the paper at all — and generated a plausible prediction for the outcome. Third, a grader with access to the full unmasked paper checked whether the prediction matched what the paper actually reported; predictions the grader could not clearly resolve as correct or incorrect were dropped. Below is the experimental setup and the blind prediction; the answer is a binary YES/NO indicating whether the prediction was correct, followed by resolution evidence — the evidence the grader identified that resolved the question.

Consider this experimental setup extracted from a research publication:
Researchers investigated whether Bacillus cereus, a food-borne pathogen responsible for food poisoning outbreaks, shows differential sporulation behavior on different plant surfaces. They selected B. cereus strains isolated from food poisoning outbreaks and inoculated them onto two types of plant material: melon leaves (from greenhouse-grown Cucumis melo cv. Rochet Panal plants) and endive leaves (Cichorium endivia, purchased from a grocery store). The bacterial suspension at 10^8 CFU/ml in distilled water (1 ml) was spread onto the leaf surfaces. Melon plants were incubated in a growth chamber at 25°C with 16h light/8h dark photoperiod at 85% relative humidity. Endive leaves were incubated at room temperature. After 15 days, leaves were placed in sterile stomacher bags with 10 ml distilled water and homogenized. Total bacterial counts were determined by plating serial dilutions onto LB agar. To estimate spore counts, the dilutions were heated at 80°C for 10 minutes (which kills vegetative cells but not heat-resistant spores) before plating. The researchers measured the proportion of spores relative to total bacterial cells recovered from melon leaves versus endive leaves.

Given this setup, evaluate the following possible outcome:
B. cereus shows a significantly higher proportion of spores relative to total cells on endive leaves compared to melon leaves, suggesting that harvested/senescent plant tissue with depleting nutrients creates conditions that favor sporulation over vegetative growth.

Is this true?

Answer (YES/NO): NO